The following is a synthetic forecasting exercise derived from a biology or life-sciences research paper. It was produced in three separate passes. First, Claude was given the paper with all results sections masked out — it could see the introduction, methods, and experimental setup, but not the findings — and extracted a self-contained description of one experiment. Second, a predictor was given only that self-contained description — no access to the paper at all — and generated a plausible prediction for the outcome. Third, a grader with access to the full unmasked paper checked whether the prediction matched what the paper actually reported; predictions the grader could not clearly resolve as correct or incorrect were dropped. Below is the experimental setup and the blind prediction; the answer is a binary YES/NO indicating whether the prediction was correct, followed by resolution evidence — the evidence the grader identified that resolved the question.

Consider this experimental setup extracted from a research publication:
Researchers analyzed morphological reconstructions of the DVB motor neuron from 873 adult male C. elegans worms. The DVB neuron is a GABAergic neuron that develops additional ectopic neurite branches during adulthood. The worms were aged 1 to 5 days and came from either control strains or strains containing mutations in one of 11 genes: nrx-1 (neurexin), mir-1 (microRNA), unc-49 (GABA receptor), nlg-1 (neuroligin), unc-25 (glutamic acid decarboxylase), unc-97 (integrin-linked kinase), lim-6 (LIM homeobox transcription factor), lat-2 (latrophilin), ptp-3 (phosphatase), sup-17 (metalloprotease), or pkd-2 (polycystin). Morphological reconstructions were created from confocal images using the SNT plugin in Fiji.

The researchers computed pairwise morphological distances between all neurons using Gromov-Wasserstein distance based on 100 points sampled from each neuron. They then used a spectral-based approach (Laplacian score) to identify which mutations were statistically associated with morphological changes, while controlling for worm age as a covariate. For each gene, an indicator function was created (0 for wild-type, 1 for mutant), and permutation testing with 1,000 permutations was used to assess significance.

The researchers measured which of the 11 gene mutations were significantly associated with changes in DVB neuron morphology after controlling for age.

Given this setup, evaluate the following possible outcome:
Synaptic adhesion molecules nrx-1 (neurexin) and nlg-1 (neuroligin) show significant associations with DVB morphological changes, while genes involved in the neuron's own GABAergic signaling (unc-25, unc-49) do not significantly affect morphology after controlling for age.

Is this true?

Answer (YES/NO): NO